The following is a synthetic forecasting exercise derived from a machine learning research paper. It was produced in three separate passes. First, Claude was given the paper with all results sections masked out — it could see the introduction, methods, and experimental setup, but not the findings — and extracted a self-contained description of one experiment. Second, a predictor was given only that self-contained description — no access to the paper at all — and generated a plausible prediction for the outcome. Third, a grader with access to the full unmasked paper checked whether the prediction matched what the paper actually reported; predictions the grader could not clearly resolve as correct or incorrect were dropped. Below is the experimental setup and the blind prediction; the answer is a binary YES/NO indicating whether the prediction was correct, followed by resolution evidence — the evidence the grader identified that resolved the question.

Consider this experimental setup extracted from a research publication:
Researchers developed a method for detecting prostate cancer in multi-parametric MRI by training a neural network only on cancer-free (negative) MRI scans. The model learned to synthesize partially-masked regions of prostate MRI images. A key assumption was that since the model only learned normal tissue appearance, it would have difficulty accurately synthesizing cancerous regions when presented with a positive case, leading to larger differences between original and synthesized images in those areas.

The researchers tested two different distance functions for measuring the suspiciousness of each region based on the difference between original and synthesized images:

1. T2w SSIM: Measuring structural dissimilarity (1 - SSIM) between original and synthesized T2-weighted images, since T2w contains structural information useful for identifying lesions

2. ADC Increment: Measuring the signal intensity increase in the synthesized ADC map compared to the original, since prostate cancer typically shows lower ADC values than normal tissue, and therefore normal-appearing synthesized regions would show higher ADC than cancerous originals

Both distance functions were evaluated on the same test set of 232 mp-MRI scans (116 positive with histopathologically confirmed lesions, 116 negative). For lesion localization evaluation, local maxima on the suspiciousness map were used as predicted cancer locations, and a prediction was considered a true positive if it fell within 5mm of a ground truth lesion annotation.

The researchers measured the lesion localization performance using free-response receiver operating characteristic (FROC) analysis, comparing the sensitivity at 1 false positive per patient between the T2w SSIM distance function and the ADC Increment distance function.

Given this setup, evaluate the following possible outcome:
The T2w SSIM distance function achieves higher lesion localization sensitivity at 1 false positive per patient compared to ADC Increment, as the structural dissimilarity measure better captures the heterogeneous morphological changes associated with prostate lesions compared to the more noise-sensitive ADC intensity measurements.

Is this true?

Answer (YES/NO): NO